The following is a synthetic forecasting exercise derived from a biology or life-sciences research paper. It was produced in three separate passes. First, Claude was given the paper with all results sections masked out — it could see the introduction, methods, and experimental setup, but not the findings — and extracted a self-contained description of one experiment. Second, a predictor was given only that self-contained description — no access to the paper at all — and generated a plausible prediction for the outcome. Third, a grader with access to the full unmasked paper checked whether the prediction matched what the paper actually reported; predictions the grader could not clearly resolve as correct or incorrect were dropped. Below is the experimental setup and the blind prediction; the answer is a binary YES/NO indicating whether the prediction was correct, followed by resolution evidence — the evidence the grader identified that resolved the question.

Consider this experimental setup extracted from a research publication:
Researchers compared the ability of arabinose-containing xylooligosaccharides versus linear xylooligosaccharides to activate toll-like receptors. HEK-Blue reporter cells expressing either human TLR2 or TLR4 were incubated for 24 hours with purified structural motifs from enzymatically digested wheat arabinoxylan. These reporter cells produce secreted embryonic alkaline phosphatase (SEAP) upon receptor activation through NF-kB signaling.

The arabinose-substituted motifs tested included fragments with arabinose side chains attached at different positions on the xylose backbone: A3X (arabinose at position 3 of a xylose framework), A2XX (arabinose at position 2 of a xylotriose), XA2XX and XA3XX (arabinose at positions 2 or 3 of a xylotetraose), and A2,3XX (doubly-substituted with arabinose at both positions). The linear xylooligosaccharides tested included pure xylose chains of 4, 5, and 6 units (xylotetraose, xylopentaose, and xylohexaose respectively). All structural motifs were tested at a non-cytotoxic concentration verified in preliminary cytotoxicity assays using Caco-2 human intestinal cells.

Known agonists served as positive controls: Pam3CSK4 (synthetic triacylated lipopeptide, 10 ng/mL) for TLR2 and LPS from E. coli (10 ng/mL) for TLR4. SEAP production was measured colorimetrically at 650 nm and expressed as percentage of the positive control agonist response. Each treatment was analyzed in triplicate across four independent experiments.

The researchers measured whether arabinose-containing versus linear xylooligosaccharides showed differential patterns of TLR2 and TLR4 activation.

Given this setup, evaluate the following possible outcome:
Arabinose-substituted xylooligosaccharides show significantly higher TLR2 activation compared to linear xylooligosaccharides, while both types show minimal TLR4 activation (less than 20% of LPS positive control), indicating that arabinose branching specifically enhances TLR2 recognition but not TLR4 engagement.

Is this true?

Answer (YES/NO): NO